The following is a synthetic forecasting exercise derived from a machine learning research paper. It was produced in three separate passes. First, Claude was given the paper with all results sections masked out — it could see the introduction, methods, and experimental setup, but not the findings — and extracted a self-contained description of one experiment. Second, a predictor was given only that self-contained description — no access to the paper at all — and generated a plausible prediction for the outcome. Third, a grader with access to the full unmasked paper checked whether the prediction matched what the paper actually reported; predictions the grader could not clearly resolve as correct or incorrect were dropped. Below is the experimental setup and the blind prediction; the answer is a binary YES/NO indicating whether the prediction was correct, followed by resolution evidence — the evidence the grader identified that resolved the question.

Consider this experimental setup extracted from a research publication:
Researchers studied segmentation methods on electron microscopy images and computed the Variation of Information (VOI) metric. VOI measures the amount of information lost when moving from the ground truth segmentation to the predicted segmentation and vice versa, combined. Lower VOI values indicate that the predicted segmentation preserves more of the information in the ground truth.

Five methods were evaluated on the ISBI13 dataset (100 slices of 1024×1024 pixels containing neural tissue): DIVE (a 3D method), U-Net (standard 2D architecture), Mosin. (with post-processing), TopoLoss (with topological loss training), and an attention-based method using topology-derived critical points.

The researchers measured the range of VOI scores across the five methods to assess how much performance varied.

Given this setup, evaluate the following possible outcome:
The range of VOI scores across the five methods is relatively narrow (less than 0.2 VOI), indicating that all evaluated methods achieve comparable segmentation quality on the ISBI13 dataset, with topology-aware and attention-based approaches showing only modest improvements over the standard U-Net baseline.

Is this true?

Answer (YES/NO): NO